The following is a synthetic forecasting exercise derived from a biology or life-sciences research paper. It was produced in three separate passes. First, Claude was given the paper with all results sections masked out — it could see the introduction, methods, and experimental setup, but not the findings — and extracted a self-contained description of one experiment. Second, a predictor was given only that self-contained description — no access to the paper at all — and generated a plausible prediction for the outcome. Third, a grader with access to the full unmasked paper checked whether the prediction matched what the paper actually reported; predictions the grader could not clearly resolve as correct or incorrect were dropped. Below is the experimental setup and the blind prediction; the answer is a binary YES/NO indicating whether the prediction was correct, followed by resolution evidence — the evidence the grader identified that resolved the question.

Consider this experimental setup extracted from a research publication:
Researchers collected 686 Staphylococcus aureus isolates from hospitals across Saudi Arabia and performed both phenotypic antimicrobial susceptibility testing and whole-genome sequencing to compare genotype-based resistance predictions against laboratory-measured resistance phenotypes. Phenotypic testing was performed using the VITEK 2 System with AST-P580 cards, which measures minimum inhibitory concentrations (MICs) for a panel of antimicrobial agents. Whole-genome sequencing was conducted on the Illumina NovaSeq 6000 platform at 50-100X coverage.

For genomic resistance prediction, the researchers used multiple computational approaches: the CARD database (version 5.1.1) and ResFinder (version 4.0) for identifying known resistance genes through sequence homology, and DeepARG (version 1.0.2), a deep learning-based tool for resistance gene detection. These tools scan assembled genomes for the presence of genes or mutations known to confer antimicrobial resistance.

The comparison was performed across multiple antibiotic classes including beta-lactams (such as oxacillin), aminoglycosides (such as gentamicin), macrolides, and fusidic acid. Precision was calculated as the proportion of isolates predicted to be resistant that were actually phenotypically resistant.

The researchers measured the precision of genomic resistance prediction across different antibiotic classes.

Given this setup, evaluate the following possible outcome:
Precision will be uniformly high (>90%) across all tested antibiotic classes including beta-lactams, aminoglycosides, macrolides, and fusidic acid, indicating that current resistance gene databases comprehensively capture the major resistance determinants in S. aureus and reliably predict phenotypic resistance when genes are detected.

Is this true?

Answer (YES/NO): NO